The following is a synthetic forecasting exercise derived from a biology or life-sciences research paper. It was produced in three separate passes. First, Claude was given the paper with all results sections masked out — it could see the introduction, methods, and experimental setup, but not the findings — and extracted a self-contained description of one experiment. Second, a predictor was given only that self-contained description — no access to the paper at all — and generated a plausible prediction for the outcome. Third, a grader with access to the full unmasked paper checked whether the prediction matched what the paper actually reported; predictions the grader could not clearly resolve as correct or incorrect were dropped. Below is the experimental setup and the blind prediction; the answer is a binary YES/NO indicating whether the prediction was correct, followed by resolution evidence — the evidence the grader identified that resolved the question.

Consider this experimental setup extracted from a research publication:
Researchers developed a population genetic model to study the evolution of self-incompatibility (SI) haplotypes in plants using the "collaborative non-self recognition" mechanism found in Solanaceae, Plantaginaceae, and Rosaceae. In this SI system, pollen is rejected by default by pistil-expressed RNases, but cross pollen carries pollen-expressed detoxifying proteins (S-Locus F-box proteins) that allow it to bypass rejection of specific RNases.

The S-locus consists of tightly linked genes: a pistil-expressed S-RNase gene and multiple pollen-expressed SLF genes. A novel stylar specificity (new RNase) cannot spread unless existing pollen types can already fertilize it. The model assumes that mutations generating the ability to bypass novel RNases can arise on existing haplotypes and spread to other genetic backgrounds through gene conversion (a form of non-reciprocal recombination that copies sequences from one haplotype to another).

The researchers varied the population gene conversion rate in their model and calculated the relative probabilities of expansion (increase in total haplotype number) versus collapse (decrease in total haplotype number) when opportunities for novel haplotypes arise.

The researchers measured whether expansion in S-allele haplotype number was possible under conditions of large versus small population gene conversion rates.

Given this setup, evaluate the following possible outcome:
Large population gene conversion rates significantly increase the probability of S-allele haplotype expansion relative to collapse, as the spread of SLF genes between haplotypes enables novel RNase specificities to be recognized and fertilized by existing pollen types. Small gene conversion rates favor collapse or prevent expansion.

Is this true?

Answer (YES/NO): YES